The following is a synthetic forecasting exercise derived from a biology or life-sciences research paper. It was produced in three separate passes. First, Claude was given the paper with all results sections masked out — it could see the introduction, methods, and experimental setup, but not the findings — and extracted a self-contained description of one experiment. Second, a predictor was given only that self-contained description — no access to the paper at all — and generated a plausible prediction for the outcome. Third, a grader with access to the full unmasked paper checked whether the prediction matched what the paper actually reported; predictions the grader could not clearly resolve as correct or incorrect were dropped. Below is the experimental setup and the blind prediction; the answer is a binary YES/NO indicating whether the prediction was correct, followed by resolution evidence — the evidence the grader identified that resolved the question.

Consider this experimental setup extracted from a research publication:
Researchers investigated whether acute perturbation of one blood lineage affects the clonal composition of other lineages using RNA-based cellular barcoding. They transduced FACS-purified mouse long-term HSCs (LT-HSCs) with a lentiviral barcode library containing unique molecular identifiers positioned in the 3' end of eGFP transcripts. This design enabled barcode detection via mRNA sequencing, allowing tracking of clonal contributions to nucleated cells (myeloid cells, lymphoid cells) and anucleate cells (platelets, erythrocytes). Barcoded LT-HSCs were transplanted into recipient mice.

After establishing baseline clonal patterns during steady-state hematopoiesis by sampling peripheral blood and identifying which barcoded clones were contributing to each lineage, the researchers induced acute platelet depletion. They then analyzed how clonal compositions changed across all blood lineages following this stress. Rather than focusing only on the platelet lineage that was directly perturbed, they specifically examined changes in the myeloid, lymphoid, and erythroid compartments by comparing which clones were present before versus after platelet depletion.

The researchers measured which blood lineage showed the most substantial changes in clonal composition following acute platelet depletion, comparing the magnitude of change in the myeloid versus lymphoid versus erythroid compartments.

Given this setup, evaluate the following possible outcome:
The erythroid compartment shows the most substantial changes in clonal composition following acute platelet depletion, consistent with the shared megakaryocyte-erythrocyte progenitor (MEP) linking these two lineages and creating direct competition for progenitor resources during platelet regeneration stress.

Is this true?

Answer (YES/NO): NO